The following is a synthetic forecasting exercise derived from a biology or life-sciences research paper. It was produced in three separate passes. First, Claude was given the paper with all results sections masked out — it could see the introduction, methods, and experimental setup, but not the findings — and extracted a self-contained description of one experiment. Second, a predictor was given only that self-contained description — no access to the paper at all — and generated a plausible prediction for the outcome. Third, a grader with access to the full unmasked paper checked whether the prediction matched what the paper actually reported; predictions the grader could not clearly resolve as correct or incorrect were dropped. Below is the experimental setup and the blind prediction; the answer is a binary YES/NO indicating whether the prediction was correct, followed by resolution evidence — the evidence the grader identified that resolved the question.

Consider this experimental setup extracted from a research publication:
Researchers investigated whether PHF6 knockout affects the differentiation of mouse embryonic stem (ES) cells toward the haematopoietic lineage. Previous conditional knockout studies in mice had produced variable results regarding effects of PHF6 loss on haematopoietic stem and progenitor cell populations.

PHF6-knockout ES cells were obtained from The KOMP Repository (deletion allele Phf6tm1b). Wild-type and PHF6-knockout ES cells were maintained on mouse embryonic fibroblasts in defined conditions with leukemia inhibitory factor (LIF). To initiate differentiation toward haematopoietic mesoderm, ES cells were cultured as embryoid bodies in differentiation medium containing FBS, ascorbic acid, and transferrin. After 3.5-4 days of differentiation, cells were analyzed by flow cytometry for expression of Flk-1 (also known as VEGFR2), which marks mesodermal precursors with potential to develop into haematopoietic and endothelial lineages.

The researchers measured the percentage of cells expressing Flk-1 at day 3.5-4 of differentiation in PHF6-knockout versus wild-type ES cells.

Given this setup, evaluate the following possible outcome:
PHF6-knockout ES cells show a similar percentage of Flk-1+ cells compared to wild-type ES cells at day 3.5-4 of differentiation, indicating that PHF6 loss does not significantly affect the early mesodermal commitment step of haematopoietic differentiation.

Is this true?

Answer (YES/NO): NO